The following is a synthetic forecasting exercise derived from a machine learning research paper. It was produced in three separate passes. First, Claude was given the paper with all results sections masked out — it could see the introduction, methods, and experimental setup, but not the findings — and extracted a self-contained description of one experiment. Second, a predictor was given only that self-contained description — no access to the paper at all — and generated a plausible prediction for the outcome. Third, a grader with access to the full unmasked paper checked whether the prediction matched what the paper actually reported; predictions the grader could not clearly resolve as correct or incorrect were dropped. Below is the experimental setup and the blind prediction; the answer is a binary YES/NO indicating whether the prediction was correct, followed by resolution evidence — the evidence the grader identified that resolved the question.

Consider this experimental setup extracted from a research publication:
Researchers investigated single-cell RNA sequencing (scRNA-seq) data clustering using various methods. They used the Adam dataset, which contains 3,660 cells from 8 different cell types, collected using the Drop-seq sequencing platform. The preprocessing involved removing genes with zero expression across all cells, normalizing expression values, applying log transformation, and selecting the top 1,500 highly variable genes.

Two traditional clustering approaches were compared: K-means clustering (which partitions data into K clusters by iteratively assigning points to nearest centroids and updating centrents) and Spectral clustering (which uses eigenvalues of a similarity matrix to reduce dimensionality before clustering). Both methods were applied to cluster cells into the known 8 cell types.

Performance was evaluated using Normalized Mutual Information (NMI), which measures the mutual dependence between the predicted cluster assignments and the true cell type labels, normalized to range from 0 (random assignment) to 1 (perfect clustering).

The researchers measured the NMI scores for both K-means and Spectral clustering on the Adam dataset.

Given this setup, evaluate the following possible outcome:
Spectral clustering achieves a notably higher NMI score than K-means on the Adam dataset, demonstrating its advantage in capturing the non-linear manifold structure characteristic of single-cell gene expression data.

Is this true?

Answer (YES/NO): NO